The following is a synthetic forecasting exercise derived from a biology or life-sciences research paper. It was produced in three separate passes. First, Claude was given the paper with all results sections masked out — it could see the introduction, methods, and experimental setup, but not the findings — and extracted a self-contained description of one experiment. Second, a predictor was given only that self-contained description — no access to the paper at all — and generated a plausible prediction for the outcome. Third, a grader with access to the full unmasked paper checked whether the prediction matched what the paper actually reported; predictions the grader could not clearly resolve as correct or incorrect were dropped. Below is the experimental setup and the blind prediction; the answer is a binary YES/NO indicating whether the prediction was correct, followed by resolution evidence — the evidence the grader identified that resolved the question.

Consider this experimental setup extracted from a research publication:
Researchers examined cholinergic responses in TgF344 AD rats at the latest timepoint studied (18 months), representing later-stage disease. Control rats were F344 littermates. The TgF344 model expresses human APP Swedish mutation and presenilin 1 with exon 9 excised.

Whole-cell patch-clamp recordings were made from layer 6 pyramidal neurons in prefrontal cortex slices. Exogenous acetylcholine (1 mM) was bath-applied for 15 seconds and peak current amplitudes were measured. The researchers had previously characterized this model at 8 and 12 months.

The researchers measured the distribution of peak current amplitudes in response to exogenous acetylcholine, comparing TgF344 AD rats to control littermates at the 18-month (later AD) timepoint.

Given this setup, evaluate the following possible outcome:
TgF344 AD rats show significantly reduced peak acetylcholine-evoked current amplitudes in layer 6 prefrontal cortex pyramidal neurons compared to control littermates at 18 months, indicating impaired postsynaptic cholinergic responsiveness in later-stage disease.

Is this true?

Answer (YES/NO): NO